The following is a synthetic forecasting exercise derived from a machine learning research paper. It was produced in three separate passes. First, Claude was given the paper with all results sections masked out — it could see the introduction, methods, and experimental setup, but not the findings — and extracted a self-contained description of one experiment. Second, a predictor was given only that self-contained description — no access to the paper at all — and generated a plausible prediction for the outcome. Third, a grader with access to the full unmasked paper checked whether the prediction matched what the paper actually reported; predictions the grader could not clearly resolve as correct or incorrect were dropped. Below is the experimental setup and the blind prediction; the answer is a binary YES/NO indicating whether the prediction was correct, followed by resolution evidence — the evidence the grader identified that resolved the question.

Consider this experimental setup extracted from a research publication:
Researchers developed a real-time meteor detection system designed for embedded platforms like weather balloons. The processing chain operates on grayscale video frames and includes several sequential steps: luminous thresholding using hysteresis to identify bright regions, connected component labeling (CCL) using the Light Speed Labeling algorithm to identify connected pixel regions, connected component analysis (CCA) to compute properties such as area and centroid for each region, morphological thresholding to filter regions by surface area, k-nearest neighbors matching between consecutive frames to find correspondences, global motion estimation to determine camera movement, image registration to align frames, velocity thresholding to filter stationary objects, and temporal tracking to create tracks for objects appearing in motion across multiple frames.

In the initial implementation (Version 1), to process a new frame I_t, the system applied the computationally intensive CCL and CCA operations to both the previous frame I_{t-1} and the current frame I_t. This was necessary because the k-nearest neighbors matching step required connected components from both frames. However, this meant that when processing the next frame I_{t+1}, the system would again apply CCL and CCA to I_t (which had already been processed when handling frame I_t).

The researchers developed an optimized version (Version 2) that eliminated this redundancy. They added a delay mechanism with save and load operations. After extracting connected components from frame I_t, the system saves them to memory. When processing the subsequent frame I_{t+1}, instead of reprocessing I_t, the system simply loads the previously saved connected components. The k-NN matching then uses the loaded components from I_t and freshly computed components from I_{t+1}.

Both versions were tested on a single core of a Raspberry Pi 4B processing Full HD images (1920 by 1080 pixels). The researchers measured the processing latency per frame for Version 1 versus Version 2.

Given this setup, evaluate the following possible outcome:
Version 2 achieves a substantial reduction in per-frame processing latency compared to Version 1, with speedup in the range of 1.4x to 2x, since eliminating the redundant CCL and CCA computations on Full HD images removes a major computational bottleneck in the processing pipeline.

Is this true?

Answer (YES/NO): YES